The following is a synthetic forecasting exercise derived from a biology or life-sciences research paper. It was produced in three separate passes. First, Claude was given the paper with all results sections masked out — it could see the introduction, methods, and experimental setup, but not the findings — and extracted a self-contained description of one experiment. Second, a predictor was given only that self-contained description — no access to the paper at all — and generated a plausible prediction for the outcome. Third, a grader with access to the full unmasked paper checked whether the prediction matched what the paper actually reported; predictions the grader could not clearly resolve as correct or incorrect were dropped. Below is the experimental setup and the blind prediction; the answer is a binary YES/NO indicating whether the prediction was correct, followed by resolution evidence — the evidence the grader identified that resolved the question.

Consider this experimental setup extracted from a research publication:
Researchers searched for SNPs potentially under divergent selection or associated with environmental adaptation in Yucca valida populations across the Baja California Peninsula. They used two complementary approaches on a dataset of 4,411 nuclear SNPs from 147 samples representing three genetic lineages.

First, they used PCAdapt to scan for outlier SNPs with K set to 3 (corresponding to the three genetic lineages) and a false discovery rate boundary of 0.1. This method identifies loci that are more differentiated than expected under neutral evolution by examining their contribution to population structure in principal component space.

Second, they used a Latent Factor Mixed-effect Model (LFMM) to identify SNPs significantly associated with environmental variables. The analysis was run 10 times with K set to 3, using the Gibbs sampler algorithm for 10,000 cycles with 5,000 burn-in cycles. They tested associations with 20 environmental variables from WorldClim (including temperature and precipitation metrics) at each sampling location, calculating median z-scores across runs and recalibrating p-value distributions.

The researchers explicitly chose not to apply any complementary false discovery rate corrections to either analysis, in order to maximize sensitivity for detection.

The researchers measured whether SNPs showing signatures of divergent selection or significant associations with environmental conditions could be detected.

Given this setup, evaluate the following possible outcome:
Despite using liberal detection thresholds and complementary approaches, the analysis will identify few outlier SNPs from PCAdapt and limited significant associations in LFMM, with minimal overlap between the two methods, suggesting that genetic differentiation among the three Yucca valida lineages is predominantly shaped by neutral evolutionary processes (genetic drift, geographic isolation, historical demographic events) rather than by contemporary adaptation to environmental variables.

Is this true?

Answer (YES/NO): YES